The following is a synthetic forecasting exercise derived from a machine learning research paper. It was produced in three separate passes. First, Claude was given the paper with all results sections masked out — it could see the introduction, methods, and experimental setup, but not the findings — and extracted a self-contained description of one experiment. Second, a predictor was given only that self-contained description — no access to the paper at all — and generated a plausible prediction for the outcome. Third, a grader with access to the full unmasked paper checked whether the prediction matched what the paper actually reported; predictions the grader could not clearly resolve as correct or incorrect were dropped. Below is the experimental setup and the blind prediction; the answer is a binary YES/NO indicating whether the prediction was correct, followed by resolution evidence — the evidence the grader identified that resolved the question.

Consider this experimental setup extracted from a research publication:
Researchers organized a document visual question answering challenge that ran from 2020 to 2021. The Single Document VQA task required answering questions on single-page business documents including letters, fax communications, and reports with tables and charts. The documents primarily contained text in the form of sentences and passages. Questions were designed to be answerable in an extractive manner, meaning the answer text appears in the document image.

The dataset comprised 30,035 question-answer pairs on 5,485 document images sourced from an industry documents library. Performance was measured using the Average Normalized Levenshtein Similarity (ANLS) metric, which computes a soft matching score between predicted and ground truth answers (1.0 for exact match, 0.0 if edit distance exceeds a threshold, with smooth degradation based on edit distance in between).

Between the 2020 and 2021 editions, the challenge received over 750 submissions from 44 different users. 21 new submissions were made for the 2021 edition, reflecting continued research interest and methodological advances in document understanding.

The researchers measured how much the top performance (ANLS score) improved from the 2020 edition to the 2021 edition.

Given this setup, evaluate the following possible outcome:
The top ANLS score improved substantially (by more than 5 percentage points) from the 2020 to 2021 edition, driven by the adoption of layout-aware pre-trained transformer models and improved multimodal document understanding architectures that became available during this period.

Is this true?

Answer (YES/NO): NO